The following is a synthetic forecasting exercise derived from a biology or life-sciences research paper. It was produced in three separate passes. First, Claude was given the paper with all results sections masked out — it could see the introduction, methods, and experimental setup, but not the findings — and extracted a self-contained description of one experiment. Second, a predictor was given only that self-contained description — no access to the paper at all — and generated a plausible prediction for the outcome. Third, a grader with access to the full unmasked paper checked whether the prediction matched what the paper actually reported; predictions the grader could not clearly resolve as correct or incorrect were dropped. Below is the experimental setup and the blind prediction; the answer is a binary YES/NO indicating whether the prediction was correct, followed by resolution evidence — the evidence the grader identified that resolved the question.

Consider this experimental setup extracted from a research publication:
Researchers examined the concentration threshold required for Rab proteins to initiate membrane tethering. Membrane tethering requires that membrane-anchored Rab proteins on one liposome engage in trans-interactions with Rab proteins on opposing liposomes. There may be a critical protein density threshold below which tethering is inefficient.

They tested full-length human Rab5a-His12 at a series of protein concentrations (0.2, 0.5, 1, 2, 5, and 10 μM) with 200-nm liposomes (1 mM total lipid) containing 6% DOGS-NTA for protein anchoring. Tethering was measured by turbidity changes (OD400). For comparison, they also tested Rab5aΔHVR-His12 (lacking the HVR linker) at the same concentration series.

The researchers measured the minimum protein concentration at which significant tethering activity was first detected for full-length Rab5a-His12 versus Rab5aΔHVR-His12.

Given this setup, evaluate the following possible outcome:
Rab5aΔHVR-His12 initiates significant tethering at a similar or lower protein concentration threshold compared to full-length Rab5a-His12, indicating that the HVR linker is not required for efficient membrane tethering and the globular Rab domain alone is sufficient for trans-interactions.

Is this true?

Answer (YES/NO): YES